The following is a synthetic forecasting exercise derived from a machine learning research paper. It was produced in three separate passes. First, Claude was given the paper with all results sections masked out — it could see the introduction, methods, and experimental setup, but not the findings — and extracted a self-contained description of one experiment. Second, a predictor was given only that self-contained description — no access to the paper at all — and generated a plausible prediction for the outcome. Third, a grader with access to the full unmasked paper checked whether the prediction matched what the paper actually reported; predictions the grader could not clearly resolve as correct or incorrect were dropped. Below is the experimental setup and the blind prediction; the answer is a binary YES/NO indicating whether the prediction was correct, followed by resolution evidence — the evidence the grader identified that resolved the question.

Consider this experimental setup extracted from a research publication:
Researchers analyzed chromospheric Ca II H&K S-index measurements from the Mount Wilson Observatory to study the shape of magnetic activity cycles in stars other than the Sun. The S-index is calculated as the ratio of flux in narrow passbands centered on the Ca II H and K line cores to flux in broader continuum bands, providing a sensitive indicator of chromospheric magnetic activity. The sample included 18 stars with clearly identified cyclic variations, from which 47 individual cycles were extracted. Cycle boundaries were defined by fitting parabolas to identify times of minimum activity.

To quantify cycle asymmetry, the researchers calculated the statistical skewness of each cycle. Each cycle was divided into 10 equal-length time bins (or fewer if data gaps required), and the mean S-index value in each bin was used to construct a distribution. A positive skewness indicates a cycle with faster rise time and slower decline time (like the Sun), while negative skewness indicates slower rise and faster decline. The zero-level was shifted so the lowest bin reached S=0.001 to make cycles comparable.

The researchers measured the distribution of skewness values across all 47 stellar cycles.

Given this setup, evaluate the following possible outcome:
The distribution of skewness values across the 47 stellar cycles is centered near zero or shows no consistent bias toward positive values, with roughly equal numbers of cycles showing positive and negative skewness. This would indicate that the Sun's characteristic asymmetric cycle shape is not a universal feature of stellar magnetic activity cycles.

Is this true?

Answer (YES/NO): NO